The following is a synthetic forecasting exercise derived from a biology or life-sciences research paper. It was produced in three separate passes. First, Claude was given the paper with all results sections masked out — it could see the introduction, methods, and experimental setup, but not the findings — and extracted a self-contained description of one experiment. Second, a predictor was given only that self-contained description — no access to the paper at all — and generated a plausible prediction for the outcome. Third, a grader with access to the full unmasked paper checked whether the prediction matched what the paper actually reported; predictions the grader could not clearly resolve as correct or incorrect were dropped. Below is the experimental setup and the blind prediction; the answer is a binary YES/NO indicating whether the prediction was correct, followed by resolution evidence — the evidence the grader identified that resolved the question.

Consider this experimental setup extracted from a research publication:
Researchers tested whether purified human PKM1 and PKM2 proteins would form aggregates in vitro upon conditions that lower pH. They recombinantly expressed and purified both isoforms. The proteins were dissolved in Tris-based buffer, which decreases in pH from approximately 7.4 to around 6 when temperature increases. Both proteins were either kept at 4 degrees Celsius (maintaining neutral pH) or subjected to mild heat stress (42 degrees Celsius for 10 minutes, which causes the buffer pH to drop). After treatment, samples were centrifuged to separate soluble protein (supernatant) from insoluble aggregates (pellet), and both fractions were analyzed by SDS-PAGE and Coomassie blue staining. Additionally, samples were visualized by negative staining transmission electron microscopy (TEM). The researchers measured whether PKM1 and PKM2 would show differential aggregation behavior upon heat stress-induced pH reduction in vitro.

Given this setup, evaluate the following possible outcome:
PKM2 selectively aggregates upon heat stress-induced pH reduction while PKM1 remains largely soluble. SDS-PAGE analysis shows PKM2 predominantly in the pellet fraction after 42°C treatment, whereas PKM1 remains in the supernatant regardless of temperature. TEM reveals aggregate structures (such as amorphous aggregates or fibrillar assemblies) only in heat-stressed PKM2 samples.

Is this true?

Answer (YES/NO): YES